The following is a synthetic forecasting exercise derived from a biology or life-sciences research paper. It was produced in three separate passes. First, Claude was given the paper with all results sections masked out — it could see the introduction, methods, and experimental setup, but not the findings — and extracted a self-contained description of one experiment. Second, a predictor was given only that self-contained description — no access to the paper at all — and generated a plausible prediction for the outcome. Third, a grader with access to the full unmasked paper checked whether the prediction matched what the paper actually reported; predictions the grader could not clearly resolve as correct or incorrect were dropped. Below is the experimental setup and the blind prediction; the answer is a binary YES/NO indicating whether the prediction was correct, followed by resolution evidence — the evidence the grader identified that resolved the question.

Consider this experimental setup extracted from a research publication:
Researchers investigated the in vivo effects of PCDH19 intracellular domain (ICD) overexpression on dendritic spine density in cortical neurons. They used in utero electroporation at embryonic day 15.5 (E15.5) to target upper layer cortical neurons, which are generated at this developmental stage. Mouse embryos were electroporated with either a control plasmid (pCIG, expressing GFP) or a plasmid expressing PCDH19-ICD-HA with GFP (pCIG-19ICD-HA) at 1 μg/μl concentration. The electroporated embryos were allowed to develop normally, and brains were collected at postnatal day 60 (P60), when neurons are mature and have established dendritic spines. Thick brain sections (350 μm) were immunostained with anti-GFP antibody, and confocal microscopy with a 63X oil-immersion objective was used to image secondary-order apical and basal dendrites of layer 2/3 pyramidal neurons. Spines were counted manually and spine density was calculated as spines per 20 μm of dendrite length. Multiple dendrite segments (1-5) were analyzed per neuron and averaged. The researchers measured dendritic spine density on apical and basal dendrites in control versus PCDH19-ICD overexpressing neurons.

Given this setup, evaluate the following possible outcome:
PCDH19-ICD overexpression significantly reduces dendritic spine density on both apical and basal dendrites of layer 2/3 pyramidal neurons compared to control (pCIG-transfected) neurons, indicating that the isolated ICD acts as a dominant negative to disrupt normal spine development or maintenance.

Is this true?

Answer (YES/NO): YES